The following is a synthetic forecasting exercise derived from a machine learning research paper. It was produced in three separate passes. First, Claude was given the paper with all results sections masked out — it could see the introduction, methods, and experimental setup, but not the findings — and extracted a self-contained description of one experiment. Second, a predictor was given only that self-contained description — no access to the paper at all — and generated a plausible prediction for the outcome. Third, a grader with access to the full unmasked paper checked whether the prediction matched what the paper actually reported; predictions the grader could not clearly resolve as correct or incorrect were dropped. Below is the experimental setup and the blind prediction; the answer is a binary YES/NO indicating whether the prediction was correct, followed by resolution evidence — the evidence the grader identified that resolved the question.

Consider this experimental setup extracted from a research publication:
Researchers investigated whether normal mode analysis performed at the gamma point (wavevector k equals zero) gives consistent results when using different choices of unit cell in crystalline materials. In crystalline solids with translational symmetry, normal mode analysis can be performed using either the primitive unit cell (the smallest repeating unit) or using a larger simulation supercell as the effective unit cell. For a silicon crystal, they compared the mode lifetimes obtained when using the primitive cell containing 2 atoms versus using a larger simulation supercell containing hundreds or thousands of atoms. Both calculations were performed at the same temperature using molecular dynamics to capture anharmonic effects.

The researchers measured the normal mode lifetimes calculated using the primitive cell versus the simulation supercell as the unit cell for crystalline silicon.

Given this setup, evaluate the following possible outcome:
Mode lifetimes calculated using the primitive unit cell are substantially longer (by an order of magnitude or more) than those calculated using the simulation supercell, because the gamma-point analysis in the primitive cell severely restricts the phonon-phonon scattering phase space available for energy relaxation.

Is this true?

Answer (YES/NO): NO